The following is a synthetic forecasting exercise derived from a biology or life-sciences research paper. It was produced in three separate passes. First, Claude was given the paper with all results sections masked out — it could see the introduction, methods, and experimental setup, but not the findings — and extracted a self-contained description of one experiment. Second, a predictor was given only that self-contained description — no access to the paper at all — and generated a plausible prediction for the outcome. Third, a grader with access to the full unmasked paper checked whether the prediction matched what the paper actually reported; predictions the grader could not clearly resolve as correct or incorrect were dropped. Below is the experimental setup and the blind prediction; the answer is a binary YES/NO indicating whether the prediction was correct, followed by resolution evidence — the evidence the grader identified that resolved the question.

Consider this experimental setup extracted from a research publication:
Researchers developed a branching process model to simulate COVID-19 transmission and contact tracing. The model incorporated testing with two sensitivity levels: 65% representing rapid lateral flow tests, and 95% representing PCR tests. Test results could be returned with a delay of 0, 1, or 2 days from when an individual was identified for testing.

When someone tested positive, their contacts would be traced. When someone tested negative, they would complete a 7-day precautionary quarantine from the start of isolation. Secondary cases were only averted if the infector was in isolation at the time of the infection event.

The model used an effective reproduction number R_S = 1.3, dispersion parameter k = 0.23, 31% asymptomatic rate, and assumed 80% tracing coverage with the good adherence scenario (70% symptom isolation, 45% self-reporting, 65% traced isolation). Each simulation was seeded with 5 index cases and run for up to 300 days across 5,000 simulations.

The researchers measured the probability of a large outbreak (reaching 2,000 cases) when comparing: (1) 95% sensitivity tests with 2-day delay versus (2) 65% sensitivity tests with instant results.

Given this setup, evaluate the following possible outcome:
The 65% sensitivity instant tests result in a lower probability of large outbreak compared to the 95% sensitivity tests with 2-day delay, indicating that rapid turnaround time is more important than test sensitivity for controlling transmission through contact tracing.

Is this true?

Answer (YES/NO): NO